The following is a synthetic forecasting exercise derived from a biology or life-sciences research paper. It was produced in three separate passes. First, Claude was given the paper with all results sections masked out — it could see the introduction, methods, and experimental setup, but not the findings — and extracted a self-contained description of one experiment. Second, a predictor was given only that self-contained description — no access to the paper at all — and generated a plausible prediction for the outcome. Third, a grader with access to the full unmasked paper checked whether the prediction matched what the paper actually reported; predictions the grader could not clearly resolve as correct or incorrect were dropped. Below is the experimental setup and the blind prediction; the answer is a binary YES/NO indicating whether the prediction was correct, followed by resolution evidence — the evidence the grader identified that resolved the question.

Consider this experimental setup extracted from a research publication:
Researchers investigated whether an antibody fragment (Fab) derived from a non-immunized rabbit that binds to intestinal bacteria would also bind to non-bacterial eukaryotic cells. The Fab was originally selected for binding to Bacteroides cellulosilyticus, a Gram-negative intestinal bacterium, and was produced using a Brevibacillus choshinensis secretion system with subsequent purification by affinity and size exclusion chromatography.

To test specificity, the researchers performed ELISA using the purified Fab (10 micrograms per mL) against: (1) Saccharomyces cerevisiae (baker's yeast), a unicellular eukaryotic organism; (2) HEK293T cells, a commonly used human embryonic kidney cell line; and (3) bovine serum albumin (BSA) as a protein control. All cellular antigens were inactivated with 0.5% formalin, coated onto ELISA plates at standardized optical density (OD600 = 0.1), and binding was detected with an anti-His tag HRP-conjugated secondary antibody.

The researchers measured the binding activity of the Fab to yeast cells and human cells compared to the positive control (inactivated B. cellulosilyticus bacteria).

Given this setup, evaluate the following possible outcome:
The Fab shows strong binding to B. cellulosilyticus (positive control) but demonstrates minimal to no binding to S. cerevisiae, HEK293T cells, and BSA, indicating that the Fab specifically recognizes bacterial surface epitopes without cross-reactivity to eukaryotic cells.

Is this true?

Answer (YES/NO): YES